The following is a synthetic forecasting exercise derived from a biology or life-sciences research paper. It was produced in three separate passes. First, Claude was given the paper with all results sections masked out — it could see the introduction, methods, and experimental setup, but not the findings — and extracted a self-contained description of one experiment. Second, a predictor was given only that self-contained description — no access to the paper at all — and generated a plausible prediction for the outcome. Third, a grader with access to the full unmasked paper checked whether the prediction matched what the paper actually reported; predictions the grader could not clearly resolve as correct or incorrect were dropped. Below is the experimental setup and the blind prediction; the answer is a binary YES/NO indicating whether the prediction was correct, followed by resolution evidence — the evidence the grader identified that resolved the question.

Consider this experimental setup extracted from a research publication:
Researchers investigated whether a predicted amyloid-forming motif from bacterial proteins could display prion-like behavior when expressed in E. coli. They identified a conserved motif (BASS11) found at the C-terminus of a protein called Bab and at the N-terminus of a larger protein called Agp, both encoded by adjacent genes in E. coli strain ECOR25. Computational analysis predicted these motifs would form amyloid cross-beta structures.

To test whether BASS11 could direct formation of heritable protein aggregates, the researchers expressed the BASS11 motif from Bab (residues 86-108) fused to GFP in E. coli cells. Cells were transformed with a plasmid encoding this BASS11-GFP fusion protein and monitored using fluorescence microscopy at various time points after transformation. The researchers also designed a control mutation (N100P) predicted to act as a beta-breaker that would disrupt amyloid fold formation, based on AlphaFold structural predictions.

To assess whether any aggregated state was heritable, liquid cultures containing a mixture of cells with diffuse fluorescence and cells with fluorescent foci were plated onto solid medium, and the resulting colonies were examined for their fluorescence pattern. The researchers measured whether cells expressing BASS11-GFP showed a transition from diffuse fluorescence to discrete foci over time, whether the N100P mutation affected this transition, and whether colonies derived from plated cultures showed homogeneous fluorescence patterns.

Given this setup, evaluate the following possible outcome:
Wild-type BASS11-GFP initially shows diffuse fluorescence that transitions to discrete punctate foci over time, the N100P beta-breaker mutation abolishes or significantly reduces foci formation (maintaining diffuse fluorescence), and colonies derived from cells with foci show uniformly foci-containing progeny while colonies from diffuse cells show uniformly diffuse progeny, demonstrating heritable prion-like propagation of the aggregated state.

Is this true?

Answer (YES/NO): YES